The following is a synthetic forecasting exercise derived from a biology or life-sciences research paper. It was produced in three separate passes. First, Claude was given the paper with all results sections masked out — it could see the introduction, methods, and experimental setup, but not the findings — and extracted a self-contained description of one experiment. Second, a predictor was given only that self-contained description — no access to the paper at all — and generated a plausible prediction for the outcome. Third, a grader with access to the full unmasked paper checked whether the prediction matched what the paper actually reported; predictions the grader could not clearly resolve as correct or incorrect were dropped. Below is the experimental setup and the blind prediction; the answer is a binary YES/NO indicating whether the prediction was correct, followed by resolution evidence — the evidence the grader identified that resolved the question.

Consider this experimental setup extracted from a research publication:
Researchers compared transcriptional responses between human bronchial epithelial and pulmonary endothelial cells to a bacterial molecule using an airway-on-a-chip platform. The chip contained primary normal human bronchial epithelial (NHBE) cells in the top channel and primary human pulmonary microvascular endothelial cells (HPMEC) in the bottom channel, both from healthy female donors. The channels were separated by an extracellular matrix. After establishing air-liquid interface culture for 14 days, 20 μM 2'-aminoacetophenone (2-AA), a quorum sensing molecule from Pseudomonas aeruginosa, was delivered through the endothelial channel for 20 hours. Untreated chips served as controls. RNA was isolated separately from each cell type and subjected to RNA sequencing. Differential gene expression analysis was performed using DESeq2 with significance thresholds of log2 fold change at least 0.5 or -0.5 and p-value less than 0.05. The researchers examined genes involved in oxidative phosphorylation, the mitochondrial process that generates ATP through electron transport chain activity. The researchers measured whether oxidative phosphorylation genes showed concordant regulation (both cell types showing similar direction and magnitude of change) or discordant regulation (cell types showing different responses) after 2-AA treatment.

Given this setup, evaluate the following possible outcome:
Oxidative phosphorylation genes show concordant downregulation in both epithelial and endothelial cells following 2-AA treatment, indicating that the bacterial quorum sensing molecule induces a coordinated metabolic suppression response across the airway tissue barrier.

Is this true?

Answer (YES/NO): NO